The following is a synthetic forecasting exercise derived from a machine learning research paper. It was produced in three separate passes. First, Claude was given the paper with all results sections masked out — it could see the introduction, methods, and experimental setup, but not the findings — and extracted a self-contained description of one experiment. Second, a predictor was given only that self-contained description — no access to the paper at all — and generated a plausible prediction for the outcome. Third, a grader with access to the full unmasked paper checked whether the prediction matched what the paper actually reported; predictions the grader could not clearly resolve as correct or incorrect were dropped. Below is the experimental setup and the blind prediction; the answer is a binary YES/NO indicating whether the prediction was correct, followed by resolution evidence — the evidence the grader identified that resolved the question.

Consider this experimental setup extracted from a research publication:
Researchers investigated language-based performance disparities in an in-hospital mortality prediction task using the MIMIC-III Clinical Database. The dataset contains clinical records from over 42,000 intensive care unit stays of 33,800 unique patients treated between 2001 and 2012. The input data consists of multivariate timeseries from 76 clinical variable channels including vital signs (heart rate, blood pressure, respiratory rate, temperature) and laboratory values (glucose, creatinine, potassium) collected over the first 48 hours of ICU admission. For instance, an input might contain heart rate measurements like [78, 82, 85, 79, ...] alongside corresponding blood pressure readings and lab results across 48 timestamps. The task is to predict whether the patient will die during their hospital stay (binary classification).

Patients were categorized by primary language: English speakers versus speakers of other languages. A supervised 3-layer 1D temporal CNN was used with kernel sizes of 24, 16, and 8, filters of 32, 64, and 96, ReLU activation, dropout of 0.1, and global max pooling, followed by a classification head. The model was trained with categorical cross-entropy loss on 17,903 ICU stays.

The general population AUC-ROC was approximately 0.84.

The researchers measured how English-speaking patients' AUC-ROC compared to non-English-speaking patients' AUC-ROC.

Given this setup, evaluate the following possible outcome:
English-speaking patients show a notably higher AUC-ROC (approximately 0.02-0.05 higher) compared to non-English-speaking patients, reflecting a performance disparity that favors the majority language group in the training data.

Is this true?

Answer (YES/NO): NO